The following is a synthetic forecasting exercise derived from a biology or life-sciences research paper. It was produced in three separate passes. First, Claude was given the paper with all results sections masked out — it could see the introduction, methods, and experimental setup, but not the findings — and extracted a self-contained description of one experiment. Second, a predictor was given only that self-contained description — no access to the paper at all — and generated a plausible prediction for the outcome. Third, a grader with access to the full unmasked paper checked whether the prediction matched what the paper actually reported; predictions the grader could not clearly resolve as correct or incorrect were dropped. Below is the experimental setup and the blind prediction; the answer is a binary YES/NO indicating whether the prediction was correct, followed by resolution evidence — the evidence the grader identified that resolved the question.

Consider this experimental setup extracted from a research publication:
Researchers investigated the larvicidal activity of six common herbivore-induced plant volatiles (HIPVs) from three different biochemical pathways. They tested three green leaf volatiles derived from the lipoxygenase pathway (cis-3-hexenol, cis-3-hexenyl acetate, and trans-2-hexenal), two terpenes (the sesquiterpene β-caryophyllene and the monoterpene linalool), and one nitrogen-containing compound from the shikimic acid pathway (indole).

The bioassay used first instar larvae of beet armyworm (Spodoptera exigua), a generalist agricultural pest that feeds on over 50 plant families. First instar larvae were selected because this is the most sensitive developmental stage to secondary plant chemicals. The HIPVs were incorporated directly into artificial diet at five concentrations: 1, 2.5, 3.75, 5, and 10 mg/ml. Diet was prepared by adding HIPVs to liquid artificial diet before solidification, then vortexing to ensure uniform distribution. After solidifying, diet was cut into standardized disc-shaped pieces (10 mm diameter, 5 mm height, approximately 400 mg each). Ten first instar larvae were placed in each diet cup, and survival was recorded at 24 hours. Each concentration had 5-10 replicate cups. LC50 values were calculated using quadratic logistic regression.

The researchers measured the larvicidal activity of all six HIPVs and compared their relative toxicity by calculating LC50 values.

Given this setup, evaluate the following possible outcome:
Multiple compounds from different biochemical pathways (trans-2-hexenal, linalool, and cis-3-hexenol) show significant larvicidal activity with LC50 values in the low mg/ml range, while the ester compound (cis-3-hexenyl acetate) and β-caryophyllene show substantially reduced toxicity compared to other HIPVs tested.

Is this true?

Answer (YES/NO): NO